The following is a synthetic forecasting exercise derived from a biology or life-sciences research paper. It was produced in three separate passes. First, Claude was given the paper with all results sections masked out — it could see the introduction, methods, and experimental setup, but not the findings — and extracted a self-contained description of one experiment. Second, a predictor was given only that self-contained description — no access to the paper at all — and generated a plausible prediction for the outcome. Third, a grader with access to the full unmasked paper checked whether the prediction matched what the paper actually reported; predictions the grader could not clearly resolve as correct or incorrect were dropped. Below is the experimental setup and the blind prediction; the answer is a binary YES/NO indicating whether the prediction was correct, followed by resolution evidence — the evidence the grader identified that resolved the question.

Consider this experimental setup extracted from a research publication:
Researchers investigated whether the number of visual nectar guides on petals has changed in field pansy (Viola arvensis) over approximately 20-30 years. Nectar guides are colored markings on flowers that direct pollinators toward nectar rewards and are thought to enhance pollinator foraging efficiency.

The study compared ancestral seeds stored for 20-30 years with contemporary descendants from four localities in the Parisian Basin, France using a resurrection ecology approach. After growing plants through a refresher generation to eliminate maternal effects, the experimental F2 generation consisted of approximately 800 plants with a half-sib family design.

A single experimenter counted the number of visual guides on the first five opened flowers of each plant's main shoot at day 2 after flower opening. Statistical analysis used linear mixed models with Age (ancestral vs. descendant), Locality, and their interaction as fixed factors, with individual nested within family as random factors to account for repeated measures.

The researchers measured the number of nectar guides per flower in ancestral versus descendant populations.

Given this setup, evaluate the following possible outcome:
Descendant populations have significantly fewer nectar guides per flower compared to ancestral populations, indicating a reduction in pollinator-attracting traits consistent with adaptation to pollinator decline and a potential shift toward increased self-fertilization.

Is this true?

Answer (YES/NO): YES